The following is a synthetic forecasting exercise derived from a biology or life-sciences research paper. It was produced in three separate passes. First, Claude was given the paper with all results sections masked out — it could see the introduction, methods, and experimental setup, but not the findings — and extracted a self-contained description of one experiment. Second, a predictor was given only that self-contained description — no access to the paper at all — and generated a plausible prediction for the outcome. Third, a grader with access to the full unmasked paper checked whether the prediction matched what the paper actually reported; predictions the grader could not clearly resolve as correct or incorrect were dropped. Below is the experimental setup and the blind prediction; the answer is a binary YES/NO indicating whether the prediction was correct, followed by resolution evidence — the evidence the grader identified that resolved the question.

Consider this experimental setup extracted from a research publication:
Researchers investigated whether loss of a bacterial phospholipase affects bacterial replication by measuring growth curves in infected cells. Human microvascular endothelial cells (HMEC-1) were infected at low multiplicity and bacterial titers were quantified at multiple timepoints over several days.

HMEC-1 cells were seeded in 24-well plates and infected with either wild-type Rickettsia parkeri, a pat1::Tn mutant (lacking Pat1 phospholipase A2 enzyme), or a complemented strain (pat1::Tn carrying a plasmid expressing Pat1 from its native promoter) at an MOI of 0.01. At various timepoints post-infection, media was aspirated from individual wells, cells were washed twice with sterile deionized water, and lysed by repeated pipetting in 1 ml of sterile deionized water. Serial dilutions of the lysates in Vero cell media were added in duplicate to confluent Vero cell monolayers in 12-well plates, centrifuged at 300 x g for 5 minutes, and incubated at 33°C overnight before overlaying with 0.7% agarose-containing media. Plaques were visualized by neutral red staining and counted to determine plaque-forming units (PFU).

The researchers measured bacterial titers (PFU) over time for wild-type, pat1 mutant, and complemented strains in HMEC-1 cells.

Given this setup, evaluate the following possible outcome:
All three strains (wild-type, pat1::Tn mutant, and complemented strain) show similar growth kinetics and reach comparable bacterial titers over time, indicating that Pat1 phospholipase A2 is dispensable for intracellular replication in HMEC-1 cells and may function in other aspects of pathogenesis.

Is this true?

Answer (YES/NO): YES